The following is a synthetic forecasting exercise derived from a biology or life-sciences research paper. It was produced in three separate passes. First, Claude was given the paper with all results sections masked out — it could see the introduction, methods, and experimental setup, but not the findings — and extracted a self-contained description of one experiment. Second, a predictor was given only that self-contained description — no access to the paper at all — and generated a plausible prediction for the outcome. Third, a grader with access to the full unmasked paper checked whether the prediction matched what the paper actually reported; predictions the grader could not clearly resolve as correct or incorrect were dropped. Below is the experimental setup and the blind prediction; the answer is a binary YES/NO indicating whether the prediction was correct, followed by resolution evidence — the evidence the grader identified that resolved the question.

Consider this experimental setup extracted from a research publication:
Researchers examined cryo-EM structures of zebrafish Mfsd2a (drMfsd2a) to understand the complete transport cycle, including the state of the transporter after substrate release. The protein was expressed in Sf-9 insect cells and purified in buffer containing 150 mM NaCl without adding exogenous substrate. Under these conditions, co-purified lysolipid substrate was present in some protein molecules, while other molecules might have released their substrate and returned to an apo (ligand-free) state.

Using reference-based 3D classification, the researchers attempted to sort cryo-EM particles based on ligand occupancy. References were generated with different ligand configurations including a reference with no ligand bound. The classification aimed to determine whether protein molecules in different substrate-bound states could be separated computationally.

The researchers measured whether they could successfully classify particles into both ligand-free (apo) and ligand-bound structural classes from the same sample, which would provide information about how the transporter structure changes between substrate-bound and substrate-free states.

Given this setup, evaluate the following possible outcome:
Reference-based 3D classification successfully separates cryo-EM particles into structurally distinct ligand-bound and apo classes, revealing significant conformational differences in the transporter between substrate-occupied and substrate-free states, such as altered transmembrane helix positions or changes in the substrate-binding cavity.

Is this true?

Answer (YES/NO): NO